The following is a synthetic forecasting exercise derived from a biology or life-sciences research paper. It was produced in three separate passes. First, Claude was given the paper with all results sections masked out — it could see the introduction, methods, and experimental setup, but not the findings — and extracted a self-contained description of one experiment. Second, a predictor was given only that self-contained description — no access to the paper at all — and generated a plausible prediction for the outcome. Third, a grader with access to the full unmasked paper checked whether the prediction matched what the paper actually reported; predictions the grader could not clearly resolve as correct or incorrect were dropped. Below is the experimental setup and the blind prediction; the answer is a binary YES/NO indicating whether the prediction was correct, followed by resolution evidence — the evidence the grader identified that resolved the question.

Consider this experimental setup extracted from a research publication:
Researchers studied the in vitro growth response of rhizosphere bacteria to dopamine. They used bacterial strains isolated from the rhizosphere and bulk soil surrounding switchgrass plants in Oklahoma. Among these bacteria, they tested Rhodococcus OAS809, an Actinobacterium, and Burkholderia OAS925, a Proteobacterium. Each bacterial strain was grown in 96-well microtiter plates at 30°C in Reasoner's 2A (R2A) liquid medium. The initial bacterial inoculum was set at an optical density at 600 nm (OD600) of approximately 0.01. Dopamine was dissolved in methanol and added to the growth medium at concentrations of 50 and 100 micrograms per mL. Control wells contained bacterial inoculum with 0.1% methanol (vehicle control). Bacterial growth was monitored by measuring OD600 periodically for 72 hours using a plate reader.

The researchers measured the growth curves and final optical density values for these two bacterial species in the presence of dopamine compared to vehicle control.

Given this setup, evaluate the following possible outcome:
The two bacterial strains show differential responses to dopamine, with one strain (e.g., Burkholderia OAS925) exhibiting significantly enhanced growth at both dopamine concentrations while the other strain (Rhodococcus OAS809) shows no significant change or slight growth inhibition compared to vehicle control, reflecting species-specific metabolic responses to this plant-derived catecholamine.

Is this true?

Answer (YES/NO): NO